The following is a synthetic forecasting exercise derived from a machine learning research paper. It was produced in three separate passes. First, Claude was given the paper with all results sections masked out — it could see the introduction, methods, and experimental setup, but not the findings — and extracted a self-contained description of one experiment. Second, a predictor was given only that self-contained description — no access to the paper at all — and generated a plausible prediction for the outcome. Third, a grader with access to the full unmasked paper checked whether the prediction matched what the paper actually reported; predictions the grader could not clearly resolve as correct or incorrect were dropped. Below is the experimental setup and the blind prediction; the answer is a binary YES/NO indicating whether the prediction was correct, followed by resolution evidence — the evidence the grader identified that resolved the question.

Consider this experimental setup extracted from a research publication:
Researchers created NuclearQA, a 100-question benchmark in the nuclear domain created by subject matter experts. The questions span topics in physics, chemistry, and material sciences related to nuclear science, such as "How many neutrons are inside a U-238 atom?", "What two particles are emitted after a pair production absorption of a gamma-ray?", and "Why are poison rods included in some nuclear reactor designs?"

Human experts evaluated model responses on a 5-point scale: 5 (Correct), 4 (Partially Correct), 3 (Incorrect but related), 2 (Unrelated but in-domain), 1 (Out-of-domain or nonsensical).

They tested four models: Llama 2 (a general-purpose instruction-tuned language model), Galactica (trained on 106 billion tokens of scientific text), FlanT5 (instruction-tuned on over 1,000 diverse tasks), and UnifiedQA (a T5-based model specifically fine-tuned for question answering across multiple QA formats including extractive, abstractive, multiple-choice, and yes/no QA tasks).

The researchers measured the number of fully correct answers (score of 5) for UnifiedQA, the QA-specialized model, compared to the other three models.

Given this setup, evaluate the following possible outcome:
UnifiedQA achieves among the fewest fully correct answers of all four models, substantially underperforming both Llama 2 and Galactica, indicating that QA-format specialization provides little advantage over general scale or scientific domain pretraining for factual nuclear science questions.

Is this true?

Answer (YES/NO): YES